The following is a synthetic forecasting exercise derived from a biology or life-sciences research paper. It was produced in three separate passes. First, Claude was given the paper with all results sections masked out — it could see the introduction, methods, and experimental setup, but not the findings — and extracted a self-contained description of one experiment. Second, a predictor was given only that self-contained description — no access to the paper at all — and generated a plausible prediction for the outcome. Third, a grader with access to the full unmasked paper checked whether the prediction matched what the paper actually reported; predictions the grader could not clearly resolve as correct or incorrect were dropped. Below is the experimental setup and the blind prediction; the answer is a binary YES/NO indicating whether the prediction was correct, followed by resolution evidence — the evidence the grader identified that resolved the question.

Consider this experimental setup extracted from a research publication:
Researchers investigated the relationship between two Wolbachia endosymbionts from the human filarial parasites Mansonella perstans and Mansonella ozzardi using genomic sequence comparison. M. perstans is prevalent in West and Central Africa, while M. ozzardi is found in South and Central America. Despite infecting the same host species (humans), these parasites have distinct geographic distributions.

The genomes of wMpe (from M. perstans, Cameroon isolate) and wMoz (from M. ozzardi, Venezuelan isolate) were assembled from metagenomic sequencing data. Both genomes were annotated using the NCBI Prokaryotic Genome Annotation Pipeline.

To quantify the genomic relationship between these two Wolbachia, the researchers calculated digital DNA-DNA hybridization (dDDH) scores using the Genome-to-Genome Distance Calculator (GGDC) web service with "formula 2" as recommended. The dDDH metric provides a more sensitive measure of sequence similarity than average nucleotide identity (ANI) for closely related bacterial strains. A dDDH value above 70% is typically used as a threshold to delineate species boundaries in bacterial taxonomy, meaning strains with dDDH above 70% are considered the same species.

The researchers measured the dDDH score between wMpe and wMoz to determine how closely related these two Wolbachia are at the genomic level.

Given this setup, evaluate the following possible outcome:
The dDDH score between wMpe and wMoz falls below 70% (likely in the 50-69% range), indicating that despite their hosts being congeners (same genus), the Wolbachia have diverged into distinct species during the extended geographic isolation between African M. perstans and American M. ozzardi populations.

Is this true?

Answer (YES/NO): NO